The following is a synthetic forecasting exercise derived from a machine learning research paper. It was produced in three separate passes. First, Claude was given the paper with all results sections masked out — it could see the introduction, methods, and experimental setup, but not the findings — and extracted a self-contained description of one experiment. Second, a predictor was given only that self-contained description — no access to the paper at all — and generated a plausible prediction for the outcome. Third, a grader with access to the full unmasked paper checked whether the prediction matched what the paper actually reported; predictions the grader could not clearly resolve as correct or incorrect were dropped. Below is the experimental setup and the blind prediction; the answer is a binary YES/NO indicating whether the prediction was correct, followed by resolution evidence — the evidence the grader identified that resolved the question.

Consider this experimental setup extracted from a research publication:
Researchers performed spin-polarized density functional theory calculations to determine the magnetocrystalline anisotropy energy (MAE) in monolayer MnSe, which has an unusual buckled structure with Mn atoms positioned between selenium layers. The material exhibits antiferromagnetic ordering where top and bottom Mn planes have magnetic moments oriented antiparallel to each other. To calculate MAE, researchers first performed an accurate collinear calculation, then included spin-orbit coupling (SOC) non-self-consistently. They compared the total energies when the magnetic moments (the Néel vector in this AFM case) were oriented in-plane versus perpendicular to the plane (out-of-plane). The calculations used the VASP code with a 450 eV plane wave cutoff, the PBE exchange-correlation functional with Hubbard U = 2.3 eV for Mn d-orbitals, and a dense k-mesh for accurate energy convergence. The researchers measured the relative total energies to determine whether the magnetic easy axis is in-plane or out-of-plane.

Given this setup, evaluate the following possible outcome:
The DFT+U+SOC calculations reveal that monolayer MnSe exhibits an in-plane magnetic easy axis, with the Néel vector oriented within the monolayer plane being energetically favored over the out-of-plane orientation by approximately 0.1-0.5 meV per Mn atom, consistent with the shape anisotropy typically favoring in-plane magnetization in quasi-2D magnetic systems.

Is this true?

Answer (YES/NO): YES